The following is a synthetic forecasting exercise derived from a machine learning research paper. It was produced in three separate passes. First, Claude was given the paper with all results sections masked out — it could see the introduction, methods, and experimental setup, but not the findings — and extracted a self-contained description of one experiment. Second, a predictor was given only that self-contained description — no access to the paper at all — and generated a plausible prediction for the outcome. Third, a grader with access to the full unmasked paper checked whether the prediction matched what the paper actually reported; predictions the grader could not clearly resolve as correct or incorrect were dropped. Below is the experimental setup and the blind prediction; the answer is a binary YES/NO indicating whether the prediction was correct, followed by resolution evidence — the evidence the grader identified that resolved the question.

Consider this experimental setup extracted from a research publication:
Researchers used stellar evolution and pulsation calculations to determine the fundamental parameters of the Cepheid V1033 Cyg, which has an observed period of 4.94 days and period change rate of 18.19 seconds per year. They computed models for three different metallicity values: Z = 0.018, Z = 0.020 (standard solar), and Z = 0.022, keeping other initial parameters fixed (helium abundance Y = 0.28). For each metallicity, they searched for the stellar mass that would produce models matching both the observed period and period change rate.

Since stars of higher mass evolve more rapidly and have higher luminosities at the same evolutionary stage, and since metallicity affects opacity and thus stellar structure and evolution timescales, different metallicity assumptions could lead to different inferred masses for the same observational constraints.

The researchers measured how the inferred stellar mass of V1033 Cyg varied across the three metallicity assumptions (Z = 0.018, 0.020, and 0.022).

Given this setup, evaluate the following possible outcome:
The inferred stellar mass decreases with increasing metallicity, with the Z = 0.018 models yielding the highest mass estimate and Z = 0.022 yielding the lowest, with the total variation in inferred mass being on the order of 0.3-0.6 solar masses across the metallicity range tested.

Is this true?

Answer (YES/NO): NO